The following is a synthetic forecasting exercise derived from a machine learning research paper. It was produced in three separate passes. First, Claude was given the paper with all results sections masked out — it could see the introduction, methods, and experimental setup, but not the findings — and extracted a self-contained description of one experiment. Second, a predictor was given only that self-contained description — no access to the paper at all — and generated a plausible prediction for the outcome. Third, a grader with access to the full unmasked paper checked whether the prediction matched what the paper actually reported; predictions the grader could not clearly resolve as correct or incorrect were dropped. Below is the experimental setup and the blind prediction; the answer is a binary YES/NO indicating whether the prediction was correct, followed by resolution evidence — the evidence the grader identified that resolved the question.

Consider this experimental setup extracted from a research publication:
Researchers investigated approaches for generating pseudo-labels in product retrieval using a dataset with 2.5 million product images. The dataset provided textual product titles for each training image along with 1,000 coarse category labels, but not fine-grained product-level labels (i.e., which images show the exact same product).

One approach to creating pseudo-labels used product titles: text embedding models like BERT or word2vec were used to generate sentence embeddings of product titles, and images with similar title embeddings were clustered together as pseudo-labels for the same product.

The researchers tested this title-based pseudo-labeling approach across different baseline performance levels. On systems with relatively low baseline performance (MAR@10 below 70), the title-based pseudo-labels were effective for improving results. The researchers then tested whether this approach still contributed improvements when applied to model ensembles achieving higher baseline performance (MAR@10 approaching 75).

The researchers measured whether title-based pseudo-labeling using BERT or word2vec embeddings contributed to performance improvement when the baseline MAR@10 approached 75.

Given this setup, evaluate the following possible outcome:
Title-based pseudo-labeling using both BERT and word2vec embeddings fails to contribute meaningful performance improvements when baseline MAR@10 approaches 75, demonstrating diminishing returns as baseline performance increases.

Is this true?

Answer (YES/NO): YES